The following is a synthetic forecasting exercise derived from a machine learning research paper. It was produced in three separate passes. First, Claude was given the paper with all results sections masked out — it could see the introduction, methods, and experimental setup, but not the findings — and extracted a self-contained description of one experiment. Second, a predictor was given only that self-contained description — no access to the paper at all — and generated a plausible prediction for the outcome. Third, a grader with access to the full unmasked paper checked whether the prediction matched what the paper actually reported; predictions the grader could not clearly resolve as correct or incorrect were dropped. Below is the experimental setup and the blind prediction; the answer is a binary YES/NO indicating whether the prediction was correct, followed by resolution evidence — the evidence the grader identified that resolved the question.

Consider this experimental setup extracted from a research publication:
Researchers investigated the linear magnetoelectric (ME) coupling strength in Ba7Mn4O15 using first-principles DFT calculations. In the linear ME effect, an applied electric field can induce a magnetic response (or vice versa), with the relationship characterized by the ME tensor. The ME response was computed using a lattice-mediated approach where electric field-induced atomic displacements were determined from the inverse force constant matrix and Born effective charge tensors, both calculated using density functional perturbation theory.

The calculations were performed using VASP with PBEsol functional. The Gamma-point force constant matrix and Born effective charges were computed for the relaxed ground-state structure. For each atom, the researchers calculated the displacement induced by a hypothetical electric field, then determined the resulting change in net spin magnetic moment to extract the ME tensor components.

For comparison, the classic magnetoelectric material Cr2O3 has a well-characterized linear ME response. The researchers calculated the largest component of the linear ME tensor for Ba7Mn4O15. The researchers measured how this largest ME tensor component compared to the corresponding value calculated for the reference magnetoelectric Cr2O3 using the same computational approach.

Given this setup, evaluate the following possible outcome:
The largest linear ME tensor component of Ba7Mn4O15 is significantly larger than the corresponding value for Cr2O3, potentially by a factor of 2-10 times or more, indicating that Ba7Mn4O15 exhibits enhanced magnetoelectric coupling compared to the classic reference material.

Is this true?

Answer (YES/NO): YES